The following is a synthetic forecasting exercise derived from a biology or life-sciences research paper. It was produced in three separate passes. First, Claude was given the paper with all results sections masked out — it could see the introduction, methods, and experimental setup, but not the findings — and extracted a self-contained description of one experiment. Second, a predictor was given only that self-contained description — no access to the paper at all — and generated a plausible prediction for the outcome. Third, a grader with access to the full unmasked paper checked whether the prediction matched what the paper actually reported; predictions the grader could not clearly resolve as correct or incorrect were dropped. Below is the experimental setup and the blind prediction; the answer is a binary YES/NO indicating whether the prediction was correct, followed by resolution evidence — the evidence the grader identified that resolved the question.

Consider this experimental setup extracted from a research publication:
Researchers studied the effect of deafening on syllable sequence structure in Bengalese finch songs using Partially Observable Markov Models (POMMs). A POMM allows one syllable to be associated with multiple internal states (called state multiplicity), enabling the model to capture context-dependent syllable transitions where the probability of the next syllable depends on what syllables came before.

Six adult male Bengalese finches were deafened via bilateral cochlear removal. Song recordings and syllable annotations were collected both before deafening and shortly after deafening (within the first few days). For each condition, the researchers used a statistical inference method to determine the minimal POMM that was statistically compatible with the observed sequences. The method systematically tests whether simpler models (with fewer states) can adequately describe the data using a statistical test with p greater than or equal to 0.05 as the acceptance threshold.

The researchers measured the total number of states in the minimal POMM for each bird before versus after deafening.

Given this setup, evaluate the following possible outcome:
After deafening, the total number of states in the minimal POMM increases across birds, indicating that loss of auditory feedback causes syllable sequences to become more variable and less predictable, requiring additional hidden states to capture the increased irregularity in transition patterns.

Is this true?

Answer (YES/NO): NO